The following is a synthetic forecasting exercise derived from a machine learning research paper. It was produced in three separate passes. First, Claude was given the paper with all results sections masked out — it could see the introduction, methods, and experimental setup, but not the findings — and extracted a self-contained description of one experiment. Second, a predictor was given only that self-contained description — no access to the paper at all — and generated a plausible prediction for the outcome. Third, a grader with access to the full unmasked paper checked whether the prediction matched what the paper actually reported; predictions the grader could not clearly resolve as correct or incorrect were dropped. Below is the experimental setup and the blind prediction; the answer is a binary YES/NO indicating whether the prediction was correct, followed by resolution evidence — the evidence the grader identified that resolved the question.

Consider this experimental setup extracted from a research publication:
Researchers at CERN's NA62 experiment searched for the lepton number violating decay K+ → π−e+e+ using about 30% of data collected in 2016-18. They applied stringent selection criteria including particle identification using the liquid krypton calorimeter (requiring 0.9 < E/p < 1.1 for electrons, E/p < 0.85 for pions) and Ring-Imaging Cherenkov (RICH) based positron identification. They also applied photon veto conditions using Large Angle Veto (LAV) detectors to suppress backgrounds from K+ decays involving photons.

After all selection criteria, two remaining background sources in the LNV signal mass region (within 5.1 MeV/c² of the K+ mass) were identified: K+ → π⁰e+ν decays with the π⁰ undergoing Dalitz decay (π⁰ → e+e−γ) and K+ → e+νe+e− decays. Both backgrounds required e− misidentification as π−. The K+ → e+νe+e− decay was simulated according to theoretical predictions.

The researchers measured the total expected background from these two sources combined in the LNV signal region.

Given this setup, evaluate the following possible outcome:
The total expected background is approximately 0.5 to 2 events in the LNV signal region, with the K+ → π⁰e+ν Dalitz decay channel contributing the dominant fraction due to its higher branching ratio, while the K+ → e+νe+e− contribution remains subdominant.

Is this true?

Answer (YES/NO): NO